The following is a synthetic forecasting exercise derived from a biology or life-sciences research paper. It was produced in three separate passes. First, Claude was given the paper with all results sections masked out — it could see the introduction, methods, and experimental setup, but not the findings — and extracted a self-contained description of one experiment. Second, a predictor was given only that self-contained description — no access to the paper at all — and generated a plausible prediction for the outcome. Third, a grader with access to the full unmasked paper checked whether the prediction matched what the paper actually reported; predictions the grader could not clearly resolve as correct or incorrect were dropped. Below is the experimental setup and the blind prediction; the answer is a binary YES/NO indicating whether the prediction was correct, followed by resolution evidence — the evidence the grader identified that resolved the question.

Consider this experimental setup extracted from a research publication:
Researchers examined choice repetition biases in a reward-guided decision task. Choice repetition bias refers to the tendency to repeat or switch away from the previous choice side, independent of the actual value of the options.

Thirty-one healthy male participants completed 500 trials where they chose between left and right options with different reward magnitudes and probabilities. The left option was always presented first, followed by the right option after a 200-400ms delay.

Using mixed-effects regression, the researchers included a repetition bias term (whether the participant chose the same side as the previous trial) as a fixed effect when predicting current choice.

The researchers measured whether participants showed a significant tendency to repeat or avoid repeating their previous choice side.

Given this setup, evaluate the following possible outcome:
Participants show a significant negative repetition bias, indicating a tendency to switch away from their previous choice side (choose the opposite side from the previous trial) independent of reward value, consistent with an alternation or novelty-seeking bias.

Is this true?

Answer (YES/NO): YES